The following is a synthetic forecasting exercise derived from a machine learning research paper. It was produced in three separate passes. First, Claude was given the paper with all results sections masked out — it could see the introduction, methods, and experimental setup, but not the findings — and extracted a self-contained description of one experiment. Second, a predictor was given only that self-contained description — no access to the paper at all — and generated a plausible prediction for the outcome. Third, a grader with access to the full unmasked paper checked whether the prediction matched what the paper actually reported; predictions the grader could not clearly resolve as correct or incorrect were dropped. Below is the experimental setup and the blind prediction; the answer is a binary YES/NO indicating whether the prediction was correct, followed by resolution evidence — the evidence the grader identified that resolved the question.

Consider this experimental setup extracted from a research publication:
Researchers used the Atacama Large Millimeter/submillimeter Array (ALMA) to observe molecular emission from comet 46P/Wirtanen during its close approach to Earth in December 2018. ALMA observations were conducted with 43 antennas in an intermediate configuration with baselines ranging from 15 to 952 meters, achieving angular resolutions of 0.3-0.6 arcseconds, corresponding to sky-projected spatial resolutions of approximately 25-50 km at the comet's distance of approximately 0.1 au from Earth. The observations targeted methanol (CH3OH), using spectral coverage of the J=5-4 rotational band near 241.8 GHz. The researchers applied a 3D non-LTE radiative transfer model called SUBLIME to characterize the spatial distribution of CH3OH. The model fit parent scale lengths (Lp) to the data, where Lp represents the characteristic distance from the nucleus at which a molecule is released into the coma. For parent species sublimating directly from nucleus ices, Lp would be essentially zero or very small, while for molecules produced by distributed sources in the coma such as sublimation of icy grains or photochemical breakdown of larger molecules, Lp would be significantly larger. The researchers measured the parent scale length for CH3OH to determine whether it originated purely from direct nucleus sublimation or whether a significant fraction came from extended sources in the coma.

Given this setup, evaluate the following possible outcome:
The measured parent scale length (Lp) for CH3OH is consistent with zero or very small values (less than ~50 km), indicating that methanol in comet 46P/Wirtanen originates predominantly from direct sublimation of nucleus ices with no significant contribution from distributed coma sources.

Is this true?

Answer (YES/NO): NO